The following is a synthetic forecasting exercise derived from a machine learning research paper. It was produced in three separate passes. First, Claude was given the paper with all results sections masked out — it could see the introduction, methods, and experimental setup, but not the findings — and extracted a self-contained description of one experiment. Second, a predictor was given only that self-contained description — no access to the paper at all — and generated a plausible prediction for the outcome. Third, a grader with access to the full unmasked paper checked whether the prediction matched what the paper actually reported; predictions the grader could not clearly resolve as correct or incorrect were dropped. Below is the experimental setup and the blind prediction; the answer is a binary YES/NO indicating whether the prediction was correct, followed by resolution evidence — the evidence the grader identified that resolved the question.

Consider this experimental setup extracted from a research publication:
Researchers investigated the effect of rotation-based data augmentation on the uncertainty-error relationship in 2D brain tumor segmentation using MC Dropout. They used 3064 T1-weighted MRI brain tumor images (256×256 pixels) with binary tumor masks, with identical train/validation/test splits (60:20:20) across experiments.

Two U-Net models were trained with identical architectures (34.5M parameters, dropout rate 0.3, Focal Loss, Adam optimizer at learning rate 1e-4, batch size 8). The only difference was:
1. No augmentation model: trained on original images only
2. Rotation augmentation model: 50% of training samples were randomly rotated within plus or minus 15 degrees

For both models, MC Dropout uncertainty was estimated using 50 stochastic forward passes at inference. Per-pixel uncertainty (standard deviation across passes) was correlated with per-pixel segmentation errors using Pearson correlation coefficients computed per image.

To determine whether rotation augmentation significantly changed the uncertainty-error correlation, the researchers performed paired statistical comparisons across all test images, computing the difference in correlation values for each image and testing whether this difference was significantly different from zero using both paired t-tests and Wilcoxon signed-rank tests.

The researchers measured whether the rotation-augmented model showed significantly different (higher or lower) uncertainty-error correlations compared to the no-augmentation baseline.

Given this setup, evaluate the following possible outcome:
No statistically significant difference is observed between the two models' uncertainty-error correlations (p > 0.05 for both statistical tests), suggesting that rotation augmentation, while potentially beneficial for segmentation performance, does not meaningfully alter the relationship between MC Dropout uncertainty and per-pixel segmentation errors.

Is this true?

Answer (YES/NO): NO